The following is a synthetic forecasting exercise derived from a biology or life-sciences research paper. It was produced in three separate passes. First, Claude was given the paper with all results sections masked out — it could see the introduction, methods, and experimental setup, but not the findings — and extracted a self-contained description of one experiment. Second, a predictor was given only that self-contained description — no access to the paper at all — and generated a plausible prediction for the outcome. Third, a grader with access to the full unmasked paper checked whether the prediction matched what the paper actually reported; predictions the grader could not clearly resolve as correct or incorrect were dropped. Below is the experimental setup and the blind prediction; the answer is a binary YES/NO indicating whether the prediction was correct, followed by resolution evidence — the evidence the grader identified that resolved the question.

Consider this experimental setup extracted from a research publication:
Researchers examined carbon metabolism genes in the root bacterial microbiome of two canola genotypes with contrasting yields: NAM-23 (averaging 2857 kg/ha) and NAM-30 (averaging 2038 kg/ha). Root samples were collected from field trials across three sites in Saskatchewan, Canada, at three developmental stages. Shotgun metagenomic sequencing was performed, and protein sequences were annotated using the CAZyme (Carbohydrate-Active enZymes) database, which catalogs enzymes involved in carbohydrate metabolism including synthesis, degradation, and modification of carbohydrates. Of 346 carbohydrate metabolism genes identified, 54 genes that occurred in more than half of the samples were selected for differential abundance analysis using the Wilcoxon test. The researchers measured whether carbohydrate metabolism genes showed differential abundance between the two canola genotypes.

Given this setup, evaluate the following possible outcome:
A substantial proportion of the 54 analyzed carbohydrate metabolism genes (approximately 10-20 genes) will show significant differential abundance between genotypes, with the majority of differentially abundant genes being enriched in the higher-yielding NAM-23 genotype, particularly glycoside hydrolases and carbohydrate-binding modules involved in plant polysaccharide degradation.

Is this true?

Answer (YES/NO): NO